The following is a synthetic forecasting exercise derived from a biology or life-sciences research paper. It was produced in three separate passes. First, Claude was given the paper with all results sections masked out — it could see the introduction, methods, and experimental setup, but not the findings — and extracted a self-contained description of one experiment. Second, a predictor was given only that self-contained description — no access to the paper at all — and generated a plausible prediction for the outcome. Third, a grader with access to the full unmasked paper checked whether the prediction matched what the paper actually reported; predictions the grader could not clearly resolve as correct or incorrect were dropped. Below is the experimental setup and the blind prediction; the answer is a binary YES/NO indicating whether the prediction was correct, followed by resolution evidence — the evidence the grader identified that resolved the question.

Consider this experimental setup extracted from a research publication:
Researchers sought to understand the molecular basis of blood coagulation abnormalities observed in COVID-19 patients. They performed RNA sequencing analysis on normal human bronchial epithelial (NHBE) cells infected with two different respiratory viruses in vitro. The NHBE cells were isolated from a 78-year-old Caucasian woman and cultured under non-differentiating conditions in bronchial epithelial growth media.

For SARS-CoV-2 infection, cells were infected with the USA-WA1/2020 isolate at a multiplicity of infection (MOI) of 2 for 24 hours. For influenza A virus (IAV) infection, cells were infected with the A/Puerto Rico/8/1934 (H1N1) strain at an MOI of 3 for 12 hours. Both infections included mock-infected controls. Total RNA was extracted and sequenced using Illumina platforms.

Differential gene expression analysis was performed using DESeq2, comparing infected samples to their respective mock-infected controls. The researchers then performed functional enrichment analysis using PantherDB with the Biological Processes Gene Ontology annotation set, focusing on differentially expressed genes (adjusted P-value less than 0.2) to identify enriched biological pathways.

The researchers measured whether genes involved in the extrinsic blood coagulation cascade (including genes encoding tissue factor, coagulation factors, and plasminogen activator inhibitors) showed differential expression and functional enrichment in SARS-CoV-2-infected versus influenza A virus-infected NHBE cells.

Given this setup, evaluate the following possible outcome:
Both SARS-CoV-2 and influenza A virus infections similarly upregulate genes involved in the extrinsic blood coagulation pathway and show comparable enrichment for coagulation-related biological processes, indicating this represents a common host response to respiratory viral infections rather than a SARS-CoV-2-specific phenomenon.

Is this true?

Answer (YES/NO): NO